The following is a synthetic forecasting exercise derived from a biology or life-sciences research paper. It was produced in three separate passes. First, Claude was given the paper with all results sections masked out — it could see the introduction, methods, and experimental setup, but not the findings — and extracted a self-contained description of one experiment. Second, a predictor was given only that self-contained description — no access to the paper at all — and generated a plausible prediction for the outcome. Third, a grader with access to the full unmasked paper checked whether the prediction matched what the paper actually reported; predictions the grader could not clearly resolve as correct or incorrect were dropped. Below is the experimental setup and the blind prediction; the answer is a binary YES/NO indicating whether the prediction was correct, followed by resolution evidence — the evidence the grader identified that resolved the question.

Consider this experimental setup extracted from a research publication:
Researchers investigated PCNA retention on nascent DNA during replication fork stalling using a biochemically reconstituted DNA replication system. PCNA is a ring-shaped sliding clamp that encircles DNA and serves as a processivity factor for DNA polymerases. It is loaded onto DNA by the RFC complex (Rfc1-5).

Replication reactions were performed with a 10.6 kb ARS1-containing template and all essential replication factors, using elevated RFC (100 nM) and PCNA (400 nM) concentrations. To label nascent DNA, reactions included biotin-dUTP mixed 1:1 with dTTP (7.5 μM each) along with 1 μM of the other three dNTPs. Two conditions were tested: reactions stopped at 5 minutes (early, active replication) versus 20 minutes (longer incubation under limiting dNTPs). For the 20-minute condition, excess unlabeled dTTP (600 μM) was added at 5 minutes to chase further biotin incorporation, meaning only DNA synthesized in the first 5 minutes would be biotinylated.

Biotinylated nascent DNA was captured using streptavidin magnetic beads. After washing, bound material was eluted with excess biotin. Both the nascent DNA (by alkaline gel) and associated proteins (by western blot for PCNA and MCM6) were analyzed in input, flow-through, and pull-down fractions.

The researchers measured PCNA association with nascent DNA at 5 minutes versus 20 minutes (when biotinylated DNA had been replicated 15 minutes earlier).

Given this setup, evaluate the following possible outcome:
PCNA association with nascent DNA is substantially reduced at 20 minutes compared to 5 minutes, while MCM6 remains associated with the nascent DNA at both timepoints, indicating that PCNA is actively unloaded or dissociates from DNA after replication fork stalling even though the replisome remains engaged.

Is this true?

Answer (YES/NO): NO